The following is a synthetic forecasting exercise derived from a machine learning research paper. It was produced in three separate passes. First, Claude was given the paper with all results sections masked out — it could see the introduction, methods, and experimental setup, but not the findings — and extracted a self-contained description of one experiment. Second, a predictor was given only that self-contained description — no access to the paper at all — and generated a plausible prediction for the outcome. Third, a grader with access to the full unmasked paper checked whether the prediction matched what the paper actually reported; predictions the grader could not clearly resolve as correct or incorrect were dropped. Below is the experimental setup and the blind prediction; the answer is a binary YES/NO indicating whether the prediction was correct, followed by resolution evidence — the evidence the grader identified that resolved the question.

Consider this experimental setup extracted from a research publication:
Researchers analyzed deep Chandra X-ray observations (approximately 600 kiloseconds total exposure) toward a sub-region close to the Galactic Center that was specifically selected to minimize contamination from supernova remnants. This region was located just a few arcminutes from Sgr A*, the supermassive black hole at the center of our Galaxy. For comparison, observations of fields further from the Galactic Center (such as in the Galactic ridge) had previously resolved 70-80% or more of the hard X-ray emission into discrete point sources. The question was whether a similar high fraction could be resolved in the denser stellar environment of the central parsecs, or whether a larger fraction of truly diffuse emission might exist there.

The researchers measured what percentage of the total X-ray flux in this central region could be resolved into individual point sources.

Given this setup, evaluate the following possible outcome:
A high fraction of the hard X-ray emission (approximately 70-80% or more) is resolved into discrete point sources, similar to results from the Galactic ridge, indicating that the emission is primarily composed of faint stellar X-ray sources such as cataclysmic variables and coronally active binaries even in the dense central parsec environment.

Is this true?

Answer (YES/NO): NO